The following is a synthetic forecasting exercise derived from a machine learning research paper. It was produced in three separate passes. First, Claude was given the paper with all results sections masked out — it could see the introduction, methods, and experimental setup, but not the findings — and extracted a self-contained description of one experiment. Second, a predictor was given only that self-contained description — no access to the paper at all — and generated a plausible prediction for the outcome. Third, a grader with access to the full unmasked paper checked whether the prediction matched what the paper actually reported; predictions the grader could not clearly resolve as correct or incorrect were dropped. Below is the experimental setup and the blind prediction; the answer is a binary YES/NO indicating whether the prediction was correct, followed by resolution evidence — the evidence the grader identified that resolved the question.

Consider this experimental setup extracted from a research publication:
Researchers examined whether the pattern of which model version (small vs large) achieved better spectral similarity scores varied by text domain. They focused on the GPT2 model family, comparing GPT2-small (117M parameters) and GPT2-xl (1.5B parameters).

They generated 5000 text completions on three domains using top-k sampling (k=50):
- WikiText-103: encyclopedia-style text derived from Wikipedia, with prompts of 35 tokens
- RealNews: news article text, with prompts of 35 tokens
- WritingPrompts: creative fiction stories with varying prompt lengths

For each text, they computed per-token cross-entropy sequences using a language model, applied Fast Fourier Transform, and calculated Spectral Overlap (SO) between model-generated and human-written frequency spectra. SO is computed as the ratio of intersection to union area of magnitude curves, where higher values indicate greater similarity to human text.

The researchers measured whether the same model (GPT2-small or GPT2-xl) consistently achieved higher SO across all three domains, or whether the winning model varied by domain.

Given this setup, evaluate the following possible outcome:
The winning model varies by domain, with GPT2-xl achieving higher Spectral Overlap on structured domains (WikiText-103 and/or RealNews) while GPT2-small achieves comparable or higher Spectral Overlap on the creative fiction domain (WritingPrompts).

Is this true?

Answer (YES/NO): NO